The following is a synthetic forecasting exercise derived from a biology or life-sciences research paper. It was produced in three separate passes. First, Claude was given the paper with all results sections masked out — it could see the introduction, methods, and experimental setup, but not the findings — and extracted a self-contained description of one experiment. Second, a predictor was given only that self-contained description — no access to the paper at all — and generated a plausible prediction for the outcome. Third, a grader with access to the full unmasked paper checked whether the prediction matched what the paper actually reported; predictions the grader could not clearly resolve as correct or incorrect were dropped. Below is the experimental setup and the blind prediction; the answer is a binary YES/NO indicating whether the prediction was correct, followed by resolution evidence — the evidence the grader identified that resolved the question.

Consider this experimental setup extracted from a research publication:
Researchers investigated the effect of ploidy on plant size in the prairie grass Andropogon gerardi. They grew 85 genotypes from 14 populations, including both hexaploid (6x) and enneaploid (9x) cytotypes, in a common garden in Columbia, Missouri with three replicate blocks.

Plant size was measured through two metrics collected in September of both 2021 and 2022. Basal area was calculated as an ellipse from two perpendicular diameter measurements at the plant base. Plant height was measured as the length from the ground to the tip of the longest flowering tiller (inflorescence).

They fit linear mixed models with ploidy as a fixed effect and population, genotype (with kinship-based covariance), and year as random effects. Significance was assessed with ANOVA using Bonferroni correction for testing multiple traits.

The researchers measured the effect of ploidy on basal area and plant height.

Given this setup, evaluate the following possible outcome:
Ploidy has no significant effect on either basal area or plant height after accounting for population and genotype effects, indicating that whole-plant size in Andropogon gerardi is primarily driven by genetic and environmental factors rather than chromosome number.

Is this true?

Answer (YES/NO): YES